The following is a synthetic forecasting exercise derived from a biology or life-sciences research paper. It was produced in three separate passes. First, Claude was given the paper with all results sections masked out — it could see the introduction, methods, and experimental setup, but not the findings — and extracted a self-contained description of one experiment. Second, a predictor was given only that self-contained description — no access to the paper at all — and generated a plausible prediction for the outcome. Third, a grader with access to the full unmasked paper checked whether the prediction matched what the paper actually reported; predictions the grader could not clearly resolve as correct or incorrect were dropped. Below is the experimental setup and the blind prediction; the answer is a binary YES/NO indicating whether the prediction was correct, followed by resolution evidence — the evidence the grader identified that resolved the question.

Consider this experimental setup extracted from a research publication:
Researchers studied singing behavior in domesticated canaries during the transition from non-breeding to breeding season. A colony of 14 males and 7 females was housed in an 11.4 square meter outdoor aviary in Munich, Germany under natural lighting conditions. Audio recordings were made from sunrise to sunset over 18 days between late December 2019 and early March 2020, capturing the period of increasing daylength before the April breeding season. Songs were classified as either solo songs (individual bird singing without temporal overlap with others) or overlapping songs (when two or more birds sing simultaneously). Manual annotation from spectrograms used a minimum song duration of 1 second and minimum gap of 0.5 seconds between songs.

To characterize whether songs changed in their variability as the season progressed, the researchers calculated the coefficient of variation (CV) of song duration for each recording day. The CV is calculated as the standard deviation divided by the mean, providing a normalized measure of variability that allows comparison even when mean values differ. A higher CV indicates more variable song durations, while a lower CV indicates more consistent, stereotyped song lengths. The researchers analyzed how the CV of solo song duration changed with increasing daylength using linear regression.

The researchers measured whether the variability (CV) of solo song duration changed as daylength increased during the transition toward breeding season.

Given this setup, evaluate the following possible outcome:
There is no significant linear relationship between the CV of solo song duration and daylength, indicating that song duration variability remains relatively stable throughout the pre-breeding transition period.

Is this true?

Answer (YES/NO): NO